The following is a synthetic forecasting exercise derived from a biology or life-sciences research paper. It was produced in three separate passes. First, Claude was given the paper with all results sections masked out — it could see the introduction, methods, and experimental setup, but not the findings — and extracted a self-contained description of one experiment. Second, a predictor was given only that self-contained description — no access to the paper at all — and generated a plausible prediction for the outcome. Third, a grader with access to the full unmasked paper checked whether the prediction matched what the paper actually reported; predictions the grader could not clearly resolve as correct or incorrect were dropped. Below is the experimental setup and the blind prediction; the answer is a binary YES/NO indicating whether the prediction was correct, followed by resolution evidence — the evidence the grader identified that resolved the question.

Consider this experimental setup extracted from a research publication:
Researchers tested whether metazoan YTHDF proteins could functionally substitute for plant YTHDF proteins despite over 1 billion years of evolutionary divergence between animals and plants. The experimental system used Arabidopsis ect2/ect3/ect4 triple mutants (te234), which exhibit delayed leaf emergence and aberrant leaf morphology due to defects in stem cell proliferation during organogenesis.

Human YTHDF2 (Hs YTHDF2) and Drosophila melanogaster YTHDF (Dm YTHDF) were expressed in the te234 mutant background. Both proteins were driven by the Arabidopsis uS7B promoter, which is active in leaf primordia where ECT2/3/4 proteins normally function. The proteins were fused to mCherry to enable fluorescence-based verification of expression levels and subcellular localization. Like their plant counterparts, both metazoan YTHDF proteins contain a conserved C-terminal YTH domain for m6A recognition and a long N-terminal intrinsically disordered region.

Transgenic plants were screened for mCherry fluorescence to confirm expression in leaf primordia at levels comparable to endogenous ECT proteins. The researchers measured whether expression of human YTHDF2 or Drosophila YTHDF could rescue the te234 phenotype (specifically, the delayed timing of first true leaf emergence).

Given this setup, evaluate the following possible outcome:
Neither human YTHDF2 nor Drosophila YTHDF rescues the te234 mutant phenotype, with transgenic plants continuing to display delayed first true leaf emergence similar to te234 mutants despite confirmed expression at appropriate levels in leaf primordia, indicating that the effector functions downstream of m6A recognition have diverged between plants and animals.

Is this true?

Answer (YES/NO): NO